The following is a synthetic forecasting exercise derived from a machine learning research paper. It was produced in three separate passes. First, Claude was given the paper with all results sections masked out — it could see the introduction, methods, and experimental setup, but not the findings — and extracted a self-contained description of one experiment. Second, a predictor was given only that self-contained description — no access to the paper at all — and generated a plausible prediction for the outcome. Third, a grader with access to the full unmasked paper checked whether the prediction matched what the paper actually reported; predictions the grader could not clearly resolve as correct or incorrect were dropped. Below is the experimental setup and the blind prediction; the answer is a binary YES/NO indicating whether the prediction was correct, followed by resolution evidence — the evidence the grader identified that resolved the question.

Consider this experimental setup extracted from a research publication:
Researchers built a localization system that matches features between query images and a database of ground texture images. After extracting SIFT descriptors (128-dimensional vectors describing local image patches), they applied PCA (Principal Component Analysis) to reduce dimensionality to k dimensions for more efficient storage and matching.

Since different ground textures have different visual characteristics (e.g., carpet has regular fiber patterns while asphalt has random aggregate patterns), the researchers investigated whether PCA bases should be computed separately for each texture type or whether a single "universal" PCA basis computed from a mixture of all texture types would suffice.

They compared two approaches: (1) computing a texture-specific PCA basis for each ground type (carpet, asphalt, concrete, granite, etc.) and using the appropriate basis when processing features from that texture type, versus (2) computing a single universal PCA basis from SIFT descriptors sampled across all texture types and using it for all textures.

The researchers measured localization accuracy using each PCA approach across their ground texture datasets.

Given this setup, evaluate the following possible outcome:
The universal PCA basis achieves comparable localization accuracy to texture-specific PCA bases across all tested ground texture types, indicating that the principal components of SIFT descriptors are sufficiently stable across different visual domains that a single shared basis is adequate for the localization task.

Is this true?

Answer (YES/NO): YES